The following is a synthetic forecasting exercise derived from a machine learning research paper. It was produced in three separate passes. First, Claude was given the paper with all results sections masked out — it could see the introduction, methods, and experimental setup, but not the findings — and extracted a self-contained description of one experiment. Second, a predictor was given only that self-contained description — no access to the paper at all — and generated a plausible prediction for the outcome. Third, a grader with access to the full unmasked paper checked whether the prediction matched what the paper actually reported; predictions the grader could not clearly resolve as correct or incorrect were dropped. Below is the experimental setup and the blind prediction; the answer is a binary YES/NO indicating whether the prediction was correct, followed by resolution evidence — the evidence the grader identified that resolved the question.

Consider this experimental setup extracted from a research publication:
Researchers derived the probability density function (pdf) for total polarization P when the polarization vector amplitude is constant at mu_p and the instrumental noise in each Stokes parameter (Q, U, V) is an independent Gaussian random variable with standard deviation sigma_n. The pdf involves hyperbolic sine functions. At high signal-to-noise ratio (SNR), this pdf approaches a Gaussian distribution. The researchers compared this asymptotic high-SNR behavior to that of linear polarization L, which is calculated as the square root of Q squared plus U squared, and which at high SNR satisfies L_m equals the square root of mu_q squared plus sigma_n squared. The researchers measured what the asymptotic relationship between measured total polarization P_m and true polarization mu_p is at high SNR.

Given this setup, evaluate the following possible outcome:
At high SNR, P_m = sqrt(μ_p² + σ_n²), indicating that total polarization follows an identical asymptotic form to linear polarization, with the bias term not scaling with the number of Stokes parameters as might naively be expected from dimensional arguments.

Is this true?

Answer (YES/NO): NO